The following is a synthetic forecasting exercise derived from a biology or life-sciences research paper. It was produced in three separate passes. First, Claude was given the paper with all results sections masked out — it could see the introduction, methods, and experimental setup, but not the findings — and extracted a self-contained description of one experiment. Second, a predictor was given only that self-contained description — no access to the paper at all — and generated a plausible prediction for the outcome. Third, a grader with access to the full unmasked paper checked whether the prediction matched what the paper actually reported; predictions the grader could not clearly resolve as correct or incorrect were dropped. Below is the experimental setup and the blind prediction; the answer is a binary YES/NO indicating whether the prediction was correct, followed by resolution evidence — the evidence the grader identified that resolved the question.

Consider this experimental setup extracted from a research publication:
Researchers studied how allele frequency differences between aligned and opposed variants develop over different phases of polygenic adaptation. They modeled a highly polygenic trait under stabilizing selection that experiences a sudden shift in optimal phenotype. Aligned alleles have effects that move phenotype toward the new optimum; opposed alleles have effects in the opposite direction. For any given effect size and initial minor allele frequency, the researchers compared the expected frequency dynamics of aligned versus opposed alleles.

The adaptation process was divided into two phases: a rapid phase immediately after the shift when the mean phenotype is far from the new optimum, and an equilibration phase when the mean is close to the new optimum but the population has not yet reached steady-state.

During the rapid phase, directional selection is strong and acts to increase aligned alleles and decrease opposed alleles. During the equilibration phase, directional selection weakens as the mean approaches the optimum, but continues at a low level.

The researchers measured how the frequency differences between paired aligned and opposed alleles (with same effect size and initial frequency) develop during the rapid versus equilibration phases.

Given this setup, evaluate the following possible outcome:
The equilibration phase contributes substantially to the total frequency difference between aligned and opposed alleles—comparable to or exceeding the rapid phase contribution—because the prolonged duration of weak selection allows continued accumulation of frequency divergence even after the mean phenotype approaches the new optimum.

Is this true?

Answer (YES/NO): YES